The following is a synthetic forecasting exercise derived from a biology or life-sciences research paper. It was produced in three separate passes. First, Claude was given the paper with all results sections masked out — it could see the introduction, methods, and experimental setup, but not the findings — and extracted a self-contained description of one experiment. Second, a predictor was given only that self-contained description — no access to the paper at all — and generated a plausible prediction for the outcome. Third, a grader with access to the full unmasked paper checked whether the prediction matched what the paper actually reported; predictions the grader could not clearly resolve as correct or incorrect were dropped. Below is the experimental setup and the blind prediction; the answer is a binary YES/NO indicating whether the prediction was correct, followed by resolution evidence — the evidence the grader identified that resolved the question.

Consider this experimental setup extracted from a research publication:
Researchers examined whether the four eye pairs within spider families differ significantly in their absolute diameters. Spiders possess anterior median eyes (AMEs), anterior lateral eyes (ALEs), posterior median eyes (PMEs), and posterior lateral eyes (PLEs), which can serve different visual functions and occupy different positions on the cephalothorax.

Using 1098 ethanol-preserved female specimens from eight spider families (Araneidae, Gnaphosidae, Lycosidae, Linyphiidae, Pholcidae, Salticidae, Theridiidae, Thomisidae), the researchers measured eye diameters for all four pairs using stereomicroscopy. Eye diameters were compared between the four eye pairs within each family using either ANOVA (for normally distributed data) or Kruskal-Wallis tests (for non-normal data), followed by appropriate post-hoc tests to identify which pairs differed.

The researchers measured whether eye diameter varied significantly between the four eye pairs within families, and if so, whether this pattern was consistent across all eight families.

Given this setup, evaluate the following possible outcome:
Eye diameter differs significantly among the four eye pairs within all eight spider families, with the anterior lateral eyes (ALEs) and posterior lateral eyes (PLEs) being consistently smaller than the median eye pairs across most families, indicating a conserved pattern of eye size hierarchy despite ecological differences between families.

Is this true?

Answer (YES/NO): NO